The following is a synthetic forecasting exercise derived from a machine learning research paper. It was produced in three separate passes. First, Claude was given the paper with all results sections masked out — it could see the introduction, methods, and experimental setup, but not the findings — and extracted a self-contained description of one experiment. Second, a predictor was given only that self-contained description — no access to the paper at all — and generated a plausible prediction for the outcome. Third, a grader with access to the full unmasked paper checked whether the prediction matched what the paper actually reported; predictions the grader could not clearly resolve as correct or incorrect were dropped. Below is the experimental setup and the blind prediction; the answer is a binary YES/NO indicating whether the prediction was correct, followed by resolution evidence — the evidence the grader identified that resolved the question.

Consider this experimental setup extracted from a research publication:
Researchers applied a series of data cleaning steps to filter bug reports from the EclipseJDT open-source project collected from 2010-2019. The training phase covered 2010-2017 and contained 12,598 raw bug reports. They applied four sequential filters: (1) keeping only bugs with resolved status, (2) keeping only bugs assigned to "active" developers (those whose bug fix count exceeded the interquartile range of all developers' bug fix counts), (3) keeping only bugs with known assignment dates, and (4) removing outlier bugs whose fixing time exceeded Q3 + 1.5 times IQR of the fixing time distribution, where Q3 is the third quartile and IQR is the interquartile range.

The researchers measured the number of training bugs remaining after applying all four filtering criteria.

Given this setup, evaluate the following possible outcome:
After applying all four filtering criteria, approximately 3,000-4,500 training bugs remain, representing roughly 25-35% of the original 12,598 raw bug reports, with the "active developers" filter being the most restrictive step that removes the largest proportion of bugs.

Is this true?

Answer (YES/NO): YES